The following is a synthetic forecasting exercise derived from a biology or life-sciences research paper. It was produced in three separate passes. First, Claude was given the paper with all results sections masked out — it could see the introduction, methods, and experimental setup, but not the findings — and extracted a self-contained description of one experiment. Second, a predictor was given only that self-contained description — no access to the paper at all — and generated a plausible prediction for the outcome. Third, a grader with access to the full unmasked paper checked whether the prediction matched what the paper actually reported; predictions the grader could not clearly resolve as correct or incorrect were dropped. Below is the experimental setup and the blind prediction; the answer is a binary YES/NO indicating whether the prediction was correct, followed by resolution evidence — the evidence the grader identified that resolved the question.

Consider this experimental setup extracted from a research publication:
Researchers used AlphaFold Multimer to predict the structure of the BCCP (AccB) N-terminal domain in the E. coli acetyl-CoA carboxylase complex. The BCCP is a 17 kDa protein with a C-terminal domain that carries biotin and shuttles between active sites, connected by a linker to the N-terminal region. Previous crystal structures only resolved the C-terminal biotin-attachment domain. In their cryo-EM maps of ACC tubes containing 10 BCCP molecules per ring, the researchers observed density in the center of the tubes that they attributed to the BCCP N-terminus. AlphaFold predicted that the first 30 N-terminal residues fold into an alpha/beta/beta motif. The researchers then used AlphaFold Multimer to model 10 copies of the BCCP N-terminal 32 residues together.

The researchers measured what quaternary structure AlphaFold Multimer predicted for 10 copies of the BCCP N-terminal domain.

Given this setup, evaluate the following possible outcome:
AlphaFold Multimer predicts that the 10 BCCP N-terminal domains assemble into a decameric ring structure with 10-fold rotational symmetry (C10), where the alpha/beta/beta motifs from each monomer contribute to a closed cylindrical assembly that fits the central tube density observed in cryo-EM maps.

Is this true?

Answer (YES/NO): NO